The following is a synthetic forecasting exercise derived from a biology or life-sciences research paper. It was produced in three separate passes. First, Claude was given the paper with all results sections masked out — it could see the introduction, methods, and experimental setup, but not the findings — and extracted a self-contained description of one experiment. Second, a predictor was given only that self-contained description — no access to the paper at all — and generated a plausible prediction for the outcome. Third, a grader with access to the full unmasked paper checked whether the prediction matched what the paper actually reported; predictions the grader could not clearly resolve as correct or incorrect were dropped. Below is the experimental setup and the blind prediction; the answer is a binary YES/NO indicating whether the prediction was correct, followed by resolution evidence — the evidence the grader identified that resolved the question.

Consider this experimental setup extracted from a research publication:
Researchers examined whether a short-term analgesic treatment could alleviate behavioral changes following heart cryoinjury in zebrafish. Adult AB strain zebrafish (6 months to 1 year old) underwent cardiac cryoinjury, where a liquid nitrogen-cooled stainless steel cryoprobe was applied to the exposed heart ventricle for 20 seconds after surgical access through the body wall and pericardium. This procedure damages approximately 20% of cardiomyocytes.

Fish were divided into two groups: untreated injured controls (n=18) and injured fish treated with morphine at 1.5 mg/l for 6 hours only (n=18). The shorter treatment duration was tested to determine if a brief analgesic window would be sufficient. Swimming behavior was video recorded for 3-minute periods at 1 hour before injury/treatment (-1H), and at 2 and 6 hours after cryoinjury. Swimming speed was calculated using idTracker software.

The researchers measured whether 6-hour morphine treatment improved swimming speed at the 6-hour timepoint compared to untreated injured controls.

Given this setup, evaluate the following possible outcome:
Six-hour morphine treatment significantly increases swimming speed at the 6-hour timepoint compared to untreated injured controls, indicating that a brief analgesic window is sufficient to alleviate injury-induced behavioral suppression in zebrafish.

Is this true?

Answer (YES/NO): NO